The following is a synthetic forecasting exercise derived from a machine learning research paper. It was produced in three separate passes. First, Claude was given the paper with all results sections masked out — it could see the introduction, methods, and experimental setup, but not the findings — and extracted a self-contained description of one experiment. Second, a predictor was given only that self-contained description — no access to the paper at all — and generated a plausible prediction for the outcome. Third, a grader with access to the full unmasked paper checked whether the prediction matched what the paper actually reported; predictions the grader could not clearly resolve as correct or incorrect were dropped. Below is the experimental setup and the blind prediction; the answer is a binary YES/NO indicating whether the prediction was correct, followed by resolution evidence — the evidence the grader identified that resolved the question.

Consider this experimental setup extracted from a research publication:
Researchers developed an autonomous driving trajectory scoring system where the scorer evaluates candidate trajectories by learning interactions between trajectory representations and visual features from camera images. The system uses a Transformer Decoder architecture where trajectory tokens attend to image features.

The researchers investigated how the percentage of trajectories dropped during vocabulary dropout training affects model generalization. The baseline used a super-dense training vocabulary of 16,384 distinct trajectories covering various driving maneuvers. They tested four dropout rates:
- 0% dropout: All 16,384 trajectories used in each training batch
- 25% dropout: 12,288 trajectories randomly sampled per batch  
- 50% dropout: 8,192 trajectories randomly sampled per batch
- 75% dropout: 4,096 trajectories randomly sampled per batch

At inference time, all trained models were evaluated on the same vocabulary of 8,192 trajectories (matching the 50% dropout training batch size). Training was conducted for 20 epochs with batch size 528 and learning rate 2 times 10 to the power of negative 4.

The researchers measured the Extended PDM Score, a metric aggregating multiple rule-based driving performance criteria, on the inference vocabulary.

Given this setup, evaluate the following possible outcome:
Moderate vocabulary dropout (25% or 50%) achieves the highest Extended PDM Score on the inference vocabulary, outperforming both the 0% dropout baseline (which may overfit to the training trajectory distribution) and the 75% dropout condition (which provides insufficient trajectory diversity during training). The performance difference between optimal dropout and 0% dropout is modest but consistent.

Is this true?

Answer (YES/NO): NO